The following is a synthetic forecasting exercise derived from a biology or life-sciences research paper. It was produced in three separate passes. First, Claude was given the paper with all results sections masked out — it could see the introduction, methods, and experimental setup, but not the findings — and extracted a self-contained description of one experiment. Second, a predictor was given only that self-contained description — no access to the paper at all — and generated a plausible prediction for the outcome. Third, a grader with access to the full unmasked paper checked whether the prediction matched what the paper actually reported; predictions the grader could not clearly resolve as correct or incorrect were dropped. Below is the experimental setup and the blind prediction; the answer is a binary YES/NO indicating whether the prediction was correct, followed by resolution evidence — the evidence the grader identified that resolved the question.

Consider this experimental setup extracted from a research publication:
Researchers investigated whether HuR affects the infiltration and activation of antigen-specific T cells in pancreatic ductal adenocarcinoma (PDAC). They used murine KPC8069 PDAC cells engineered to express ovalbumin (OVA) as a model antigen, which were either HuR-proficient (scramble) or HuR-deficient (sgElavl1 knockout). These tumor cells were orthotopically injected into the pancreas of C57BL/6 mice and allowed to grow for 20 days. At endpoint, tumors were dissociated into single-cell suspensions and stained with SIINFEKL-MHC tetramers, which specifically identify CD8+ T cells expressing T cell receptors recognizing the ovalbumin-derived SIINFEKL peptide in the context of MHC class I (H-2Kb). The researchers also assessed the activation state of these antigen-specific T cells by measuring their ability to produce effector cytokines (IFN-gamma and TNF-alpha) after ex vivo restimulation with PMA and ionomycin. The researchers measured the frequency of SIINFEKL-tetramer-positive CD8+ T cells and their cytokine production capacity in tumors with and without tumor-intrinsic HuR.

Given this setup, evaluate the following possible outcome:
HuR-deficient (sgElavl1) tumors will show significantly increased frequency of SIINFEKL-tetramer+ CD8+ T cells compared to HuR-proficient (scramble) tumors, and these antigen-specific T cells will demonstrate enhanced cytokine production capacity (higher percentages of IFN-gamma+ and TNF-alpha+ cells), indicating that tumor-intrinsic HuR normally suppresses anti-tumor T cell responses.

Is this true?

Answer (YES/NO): YES